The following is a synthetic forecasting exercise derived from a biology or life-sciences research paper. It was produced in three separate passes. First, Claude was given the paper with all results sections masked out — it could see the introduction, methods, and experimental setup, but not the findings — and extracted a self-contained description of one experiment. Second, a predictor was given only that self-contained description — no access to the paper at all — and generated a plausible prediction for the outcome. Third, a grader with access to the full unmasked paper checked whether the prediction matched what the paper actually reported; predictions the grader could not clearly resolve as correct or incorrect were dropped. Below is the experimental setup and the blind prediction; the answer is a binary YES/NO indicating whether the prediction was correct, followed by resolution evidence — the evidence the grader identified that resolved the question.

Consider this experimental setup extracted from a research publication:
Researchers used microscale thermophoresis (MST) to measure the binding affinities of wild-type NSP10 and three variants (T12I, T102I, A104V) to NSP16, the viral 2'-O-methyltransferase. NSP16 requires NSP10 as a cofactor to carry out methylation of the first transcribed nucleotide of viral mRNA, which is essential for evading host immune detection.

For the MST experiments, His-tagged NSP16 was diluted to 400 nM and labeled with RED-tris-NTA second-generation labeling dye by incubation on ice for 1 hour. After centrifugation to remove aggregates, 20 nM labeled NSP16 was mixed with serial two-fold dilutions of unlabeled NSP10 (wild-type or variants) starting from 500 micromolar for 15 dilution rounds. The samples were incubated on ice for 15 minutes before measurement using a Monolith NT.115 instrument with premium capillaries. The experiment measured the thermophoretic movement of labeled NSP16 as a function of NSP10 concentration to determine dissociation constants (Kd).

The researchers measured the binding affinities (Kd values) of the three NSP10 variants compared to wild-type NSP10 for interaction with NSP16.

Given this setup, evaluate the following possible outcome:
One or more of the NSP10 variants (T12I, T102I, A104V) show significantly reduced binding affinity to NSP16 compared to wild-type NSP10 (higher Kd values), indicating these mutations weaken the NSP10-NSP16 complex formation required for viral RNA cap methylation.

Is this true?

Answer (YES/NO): NO